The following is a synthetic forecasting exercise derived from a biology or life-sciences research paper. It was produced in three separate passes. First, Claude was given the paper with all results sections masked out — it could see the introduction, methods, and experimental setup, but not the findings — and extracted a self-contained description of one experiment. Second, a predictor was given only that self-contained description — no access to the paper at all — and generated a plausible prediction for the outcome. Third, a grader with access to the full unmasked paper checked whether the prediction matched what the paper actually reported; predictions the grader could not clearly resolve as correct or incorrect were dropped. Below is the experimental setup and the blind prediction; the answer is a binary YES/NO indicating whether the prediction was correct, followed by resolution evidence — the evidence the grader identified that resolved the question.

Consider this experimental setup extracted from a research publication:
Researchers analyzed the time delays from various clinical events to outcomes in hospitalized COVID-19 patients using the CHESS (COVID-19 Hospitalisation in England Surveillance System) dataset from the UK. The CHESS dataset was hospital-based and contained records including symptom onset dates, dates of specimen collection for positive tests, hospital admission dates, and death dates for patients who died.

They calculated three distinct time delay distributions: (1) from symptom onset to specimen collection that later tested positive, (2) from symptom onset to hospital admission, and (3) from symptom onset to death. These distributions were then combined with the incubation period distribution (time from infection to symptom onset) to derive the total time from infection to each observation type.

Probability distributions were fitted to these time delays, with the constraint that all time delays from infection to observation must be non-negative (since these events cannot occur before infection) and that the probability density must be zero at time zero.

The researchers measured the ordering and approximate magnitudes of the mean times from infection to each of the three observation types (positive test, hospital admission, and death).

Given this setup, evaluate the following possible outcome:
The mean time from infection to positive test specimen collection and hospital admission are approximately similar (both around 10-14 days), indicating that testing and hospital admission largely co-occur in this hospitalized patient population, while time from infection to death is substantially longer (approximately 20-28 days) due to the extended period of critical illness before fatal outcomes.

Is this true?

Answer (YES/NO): NO